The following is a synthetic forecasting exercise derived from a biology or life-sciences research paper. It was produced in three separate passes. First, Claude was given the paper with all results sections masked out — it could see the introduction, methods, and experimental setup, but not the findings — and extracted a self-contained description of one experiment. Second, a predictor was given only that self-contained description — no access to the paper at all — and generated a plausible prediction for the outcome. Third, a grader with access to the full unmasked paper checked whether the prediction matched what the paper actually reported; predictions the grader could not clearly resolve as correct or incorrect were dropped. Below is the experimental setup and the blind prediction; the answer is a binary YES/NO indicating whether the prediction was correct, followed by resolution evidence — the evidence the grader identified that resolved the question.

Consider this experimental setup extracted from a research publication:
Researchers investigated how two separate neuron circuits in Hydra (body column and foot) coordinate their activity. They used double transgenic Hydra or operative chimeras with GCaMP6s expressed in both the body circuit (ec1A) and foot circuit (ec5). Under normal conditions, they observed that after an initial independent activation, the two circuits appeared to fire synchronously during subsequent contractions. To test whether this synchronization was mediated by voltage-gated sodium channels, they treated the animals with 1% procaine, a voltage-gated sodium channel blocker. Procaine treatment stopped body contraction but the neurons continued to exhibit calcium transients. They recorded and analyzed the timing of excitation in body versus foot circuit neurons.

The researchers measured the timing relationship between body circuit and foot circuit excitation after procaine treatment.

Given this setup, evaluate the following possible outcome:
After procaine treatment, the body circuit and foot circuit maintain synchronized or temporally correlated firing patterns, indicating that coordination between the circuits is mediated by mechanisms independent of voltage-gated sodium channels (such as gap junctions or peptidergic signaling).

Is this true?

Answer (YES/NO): NO